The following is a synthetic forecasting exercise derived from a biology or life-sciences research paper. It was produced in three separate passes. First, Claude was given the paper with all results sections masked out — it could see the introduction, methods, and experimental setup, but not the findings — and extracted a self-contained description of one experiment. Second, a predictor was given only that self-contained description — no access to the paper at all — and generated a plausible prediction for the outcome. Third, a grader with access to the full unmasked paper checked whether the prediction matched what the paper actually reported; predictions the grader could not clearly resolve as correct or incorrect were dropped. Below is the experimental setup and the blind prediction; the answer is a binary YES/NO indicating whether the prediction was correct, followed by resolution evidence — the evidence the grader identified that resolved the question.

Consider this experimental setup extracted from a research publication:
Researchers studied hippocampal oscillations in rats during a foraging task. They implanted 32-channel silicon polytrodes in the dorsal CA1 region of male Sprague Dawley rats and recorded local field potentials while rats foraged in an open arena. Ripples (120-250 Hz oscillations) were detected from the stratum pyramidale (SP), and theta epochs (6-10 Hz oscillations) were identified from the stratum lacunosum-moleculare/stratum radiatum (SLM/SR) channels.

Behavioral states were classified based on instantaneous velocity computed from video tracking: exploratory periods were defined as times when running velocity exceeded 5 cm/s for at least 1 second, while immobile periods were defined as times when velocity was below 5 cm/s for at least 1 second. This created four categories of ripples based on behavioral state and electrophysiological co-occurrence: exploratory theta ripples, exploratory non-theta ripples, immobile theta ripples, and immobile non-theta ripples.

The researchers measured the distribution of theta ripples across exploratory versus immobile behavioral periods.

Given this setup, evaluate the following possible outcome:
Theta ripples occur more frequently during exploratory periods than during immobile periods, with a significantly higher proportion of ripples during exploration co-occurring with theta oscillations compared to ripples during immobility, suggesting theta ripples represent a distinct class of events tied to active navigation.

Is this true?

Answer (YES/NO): NO